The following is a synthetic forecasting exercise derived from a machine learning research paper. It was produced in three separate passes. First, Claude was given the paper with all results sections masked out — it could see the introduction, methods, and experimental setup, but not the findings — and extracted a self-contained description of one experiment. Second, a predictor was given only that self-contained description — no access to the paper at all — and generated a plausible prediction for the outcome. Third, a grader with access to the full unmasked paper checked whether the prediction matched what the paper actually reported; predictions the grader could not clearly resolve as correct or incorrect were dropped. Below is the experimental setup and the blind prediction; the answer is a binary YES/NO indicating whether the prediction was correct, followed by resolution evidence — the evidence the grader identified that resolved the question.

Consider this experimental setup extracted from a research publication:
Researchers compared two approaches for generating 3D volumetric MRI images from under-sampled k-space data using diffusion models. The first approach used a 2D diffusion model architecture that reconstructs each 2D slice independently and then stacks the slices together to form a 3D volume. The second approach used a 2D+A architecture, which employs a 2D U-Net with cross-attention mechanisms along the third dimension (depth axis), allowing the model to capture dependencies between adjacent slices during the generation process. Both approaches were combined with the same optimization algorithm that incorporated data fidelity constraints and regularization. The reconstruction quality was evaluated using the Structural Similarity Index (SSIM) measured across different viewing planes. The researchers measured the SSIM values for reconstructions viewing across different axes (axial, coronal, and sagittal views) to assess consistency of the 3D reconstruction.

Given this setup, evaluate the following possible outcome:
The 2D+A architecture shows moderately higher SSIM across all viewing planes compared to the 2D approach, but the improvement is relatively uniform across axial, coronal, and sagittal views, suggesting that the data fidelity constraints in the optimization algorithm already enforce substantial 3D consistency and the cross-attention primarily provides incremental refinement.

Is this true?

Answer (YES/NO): NO